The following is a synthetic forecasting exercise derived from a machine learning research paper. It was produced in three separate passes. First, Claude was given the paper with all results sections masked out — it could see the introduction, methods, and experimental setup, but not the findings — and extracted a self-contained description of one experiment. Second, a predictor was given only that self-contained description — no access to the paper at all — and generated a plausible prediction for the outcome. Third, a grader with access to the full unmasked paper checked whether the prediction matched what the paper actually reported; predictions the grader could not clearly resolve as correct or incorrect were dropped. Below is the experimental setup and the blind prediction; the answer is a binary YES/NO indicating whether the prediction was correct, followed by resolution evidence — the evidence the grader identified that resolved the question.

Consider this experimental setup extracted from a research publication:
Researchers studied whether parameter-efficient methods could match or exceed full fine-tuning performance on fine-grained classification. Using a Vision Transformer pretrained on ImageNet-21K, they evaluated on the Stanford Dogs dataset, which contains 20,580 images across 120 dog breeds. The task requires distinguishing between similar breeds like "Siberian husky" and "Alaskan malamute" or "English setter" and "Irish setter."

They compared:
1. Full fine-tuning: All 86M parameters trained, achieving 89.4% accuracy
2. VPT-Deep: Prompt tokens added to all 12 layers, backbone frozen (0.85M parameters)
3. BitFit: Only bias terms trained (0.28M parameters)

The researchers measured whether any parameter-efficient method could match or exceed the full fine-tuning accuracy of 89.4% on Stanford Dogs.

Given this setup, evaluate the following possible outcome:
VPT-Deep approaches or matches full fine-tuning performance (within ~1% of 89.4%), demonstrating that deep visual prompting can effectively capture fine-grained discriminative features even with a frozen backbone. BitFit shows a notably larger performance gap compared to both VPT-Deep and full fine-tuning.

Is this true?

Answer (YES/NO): NO